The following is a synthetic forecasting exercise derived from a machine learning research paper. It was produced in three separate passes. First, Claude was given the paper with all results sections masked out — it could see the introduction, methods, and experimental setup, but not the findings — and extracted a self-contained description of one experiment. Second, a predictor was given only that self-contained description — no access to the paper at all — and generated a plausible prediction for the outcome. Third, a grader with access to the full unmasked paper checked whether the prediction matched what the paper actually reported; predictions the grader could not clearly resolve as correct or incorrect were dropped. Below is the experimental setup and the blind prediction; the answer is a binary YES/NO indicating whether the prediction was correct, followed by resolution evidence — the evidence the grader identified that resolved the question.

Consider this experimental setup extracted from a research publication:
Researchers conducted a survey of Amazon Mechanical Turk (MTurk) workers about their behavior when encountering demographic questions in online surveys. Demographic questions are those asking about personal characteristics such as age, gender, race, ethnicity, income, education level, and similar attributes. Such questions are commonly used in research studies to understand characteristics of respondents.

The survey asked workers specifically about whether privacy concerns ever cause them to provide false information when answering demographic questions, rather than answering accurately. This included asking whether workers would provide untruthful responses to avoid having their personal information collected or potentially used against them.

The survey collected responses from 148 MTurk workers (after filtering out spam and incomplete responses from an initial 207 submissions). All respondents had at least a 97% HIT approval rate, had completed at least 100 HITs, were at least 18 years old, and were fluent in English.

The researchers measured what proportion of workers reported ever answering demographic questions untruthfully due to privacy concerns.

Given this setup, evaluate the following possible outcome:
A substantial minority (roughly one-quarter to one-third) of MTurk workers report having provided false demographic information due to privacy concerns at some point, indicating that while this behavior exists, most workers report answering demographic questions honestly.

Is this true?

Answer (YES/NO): NO